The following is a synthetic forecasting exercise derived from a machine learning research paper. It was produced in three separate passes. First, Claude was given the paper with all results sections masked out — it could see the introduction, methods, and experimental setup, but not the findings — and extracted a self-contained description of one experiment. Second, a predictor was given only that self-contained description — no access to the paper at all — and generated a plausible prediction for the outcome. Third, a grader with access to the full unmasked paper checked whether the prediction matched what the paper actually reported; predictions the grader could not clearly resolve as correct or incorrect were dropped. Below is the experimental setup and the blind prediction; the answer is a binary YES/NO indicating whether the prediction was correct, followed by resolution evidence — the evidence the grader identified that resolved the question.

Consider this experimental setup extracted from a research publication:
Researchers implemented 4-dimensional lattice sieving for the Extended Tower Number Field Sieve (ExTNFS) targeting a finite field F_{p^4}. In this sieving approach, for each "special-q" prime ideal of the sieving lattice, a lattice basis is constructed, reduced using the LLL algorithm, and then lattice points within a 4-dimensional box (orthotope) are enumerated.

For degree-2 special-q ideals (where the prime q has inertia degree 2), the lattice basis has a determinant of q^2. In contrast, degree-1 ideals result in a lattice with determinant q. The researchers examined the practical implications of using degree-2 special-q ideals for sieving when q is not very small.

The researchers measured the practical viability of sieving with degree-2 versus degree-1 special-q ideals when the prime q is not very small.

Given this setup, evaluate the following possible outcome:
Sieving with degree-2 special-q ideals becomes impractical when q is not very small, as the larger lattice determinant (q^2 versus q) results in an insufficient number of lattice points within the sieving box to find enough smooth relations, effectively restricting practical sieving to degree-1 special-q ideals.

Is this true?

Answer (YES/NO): YES